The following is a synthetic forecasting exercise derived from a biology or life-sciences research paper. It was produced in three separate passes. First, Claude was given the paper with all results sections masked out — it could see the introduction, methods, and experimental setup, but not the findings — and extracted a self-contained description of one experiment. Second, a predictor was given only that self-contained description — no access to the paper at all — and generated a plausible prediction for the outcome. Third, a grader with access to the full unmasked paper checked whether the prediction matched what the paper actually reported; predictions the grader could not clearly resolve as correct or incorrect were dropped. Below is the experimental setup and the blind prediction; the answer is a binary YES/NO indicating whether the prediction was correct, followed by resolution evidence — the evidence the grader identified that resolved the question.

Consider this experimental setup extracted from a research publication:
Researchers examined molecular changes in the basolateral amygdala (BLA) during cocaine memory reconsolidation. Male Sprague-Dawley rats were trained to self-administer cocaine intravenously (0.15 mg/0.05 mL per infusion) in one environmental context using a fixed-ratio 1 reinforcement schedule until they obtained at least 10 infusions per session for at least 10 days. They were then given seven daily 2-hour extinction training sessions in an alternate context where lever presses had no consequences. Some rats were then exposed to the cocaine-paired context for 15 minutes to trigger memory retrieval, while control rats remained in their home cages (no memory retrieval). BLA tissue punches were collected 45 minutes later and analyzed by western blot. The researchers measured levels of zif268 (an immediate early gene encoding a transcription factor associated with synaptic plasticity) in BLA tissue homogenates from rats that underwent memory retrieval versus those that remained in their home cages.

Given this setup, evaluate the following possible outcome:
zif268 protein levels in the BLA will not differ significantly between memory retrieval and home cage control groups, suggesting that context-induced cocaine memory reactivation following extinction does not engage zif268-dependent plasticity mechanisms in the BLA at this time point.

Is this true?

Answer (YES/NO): NO